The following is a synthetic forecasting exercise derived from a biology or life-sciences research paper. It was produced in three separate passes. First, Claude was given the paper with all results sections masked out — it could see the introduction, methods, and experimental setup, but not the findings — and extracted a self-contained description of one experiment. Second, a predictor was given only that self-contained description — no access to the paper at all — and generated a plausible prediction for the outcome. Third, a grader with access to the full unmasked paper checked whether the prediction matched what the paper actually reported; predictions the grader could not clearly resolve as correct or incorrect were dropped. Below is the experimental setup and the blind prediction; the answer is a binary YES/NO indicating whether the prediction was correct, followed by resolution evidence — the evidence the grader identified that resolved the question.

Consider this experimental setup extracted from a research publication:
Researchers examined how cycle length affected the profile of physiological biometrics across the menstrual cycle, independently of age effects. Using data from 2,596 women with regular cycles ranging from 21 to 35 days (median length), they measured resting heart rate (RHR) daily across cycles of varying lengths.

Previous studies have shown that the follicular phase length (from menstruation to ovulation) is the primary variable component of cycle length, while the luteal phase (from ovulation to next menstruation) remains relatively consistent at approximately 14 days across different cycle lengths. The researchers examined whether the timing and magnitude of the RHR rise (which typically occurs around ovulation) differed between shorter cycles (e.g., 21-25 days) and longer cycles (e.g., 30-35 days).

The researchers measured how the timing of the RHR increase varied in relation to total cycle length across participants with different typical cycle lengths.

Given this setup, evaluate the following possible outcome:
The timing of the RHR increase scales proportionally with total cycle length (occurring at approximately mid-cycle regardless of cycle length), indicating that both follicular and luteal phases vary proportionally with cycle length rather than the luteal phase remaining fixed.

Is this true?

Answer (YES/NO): NO